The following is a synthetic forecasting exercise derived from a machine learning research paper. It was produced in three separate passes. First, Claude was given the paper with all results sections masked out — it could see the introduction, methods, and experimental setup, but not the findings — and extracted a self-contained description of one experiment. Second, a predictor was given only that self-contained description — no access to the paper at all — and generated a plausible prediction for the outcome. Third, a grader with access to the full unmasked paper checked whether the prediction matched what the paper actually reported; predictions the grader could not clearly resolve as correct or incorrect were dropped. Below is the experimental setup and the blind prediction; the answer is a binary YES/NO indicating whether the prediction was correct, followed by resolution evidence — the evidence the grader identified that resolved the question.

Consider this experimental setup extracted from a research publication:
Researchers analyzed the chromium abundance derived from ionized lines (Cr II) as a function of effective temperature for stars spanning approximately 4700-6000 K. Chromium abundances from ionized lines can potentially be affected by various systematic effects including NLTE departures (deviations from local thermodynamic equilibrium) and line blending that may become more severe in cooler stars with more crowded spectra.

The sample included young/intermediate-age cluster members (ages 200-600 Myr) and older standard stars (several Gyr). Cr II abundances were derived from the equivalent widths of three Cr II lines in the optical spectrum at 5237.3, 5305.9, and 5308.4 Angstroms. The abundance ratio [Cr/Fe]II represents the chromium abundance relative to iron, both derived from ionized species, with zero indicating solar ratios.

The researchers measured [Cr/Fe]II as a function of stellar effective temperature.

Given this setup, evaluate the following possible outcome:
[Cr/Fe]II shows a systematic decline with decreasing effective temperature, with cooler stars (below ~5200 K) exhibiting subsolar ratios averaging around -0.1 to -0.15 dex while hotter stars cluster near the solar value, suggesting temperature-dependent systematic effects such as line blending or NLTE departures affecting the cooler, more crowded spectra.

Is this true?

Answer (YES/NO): NO